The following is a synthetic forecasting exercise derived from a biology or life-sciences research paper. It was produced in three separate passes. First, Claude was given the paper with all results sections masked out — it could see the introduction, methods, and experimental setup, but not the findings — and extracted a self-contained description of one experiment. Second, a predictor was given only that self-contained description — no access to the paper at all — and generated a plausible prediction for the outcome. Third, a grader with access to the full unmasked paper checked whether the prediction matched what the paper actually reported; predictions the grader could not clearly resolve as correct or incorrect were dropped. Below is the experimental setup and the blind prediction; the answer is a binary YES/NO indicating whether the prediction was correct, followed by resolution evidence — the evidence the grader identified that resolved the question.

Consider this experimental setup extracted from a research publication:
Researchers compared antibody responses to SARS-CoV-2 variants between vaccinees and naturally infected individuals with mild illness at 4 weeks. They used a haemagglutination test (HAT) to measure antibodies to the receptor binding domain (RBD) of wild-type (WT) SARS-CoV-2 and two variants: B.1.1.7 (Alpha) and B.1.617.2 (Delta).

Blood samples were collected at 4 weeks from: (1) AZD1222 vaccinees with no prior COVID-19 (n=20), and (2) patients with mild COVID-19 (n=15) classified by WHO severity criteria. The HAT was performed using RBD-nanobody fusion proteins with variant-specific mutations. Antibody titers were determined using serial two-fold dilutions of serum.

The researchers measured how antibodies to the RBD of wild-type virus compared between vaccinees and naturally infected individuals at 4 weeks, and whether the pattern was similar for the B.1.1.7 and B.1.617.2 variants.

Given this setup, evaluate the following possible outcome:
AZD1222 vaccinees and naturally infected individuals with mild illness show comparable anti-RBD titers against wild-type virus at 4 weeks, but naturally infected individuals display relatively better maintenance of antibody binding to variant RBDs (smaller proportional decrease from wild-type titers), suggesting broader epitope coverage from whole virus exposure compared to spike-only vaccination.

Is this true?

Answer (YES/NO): YES